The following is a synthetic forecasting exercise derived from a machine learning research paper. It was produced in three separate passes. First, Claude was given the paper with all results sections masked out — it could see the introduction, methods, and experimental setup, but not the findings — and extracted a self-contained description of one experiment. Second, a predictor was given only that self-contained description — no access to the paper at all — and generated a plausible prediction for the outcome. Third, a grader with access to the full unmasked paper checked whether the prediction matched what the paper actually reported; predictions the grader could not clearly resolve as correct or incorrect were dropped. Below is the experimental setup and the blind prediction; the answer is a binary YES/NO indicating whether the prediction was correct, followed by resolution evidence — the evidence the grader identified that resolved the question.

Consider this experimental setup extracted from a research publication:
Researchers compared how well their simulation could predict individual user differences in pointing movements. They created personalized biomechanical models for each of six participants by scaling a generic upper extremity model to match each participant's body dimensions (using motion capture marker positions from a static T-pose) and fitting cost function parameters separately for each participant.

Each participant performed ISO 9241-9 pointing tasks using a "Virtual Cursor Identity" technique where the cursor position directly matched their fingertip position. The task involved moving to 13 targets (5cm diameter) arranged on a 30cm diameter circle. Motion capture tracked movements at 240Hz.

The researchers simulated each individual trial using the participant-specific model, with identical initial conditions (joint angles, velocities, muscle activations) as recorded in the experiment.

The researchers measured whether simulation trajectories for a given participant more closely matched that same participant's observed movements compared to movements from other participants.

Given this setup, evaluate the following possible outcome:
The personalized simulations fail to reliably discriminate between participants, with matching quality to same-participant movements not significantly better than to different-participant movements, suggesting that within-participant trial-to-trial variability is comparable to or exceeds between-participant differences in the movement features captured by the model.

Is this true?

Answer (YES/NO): NO